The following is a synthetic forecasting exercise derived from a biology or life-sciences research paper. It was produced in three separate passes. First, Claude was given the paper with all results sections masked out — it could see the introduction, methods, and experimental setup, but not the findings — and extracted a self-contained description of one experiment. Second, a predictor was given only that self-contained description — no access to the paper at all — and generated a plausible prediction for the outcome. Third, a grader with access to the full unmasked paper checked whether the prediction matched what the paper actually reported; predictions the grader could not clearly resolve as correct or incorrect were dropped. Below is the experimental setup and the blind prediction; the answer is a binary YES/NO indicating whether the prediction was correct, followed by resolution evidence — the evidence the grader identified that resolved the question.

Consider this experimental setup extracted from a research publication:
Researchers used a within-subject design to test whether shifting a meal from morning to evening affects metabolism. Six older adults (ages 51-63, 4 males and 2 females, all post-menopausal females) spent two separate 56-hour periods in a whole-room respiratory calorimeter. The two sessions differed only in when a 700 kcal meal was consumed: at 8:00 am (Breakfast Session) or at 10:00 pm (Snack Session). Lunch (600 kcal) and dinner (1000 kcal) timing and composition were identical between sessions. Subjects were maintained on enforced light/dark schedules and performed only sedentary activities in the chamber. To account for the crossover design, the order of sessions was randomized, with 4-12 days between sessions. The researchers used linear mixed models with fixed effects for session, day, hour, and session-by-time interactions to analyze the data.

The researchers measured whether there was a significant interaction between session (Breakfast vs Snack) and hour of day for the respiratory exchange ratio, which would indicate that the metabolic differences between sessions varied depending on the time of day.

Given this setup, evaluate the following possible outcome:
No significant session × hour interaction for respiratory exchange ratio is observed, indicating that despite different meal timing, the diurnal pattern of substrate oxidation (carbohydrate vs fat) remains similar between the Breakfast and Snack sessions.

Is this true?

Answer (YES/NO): NO